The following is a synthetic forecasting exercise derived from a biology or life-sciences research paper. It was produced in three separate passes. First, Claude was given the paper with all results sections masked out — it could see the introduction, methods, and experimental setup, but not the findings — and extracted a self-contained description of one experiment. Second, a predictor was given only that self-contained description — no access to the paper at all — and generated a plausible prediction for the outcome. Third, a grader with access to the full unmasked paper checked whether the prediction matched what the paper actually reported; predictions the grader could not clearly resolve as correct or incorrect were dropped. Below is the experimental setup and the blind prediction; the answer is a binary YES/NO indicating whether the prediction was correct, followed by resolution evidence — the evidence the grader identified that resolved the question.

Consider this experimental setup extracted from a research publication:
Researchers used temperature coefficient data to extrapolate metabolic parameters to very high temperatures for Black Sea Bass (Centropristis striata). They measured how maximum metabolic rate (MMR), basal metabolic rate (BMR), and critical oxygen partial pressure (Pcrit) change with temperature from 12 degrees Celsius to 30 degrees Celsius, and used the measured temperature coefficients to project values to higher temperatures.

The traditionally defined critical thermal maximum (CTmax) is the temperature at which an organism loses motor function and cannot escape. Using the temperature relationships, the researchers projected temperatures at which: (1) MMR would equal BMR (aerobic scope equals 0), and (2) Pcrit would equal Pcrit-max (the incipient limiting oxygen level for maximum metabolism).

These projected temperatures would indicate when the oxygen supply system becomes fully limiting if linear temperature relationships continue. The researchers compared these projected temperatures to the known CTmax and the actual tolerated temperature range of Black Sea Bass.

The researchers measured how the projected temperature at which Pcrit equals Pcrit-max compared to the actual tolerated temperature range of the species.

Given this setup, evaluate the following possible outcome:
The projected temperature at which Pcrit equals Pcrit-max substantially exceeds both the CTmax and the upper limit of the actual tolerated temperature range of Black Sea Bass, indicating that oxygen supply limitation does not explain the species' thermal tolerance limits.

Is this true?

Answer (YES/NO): YES